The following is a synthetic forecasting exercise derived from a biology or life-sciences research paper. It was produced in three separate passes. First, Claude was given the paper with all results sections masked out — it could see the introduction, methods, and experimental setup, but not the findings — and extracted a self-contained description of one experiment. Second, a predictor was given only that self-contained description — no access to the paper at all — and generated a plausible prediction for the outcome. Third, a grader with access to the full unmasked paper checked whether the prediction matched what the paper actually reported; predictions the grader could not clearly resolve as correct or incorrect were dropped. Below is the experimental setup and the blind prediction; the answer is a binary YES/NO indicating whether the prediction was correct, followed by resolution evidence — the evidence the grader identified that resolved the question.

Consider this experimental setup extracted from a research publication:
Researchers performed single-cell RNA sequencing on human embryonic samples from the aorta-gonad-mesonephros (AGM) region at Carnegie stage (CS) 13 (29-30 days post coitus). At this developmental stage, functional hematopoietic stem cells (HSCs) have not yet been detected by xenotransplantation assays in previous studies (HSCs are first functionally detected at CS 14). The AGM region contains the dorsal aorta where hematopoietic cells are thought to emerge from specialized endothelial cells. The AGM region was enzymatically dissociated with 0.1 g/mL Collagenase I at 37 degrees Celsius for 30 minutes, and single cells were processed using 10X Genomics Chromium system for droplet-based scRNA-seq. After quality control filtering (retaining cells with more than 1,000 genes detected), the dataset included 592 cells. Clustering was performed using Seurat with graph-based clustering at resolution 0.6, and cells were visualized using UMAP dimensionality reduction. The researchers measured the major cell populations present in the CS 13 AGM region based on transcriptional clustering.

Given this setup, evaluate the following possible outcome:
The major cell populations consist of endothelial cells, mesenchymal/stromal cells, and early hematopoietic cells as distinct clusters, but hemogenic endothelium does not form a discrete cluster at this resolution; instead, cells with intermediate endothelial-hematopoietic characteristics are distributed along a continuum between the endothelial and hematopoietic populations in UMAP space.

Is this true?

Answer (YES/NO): YES